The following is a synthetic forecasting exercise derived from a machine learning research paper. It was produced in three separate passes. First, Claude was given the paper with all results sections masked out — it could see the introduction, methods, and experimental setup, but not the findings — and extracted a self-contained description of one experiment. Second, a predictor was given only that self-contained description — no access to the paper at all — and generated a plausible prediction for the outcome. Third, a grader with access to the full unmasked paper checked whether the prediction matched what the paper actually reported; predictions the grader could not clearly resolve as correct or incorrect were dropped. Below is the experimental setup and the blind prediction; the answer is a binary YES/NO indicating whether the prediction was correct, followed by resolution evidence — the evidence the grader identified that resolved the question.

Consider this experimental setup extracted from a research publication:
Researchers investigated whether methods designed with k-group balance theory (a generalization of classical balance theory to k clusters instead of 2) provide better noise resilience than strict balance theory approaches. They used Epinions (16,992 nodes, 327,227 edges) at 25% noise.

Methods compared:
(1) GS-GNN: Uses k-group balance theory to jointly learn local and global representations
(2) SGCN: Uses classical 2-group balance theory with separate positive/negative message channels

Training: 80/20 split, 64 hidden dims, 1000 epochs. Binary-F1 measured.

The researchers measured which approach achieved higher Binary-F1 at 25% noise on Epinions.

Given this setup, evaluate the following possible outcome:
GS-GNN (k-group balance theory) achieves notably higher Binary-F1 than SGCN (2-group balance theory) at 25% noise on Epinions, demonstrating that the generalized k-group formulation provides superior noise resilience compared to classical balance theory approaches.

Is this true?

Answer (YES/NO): NO